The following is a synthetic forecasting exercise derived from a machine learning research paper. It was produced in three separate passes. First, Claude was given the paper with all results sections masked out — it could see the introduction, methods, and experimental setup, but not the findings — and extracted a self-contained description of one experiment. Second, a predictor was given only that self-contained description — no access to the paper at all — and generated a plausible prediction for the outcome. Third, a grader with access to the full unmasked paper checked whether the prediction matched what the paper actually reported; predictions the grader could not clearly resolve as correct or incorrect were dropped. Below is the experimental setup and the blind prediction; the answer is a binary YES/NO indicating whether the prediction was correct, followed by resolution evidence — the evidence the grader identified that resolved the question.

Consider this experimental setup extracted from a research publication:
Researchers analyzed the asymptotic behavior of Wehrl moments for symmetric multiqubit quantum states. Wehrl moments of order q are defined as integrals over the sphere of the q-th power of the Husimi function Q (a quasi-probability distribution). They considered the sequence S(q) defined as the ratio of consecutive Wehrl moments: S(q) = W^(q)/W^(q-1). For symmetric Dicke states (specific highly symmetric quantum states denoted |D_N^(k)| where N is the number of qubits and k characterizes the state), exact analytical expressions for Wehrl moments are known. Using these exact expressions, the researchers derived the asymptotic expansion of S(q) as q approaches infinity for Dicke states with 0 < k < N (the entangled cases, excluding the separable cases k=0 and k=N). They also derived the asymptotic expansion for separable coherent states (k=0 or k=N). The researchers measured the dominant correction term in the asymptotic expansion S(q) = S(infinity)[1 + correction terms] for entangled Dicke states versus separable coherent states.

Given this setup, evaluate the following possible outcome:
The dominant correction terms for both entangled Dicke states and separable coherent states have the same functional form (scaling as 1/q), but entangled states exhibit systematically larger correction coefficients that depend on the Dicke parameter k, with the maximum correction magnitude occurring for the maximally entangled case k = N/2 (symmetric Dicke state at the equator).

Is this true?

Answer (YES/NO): NO